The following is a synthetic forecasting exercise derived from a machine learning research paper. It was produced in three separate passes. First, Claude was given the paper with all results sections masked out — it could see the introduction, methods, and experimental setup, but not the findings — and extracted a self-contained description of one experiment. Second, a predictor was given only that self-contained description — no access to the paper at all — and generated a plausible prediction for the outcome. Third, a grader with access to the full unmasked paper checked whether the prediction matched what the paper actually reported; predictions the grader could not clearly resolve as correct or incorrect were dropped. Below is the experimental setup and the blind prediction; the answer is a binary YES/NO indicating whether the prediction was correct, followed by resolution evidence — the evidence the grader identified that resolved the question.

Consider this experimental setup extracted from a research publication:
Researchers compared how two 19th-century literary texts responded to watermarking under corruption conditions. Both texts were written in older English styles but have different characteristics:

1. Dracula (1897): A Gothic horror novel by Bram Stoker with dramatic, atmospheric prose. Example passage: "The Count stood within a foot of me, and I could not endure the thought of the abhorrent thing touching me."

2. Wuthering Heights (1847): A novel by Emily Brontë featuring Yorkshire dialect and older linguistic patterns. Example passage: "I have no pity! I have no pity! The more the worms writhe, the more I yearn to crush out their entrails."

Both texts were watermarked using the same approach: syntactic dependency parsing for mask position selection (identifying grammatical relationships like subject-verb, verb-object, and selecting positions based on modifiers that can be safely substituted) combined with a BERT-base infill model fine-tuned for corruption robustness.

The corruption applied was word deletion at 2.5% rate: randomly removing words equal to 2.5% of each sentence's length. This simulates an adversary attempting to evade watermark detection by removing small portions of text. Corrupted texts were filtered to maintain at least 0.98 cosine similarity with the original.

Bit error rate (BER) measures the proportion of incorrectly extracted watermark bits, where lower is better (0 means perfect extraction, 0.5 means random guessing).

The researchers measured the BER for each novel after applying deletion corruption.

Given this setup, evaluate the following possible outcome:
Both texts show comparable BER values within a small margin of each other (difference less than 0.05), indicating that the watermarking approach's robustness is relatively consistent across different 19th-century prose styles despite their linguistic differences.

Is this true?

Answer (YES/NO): NO